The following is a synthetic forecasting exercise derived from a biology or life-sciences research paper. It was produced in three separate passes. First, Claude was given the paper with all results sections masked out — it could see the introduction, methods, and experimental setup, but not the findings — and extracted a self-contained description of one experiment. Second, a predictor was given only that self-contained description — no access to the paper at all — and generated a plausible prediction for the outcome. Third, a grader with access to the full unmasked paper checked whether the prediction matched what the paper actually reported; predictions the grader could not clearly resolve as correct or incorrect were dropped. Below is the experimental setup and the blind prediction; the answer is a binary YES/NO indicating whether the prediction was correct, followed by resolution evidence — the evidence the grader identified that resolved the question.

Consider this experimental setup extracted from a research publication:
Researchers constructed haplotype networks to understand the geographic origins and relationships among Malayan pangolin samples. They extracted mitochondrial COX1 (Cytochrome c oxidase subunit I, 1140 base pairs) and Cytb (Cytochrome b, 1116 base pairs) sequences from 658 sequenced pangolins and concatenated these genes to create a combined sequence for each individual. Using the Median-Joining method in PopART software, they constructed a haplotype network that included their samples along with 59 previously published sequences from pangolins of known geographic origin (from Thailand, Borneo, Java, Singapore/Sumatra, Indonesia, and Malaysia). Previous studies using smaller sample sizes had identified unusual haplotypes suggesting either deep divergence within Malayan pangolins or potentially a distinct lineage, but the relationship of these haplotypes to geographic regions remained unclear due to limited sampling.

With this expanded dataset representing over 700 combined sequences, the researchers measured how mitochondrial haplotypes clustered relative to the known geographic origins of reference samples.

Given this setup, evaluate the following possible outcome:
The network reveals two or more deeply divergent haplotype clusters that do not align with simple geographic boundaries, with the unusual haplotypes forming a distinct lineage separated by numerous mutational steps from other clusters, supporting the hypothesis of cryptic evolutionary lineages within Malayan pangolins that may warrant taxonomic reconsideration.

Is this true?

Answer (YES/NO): YES